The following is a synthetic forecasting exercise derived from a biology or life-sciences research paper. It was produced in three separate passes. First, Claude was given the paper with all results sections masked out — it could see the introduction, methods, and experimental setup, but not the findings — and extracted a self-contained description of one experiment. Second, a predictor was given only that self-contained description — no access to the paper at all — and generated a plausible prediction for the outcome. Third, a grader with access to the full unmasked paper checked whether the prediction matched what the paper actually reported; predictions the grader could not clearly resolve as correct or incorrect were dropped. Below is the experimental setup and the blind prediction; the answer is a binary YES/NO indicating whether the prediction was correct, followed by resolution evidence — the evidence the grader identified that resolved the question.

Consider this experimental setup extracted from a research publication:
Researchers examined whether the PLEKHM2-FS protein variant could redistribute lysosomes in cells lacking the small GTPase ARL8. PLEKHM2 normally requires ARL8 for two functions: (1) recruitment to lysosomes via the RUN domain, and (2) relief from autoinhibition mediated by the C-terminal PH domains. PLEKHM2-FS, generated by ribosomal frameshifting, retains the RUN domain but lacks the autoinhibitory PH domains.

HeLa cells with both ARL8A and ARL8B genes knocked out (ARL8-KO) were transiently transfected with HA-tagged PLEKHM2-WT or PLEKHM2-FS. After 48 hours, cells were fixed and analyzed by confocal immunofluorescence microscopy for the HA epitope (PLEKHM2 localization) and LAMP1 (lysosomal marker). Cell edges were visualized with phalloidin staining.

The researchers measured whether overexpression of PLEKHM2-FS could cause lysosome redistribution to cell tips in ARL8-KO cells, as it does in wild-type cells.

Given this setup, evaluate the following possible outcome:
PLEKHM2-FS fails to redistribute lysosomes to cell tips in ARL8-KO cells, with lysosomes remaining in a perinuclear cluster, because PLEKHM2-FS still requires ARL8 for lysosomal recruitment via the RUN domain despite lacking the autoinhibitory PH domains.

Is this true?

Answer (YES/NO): YES